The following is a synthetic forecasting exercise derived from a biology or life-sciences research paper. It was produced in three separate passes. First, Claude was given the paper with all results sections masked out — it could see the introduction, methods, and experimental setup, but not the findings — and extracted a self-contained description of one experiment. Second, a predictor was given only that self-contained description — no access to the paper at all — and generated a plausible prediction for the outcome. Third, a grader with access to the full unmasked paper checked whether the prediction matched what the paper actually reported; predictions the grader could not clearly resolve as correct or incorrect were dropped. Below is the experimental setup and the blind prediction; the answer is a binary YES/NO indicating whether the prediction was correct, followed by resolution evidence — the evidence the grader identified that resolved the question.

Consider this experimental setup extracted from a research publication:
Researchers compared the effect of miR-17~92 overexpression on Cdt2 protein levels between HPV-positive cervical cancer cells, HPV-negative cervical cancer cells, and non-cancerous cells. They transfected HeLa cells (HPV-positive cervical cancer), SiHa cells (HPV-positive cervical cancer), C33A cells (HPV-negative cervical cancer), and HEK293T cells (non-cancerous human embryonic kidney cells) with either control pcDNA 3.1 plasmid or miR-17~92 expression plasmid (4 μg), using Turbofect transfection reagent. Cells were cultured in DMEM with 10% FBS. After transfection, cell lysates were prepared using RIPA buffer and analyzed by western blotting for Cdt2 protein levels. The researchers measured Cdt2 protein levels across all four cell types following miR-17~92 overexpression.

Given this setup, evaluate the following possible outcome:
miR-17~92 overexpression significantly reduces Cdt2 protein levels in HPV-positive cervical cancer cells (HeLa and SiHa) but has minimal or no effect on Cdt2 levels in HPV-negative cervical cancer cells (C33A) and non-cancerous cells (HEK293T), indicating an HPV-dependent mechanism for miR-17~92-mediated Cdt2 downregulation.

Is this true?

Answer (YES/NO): NO